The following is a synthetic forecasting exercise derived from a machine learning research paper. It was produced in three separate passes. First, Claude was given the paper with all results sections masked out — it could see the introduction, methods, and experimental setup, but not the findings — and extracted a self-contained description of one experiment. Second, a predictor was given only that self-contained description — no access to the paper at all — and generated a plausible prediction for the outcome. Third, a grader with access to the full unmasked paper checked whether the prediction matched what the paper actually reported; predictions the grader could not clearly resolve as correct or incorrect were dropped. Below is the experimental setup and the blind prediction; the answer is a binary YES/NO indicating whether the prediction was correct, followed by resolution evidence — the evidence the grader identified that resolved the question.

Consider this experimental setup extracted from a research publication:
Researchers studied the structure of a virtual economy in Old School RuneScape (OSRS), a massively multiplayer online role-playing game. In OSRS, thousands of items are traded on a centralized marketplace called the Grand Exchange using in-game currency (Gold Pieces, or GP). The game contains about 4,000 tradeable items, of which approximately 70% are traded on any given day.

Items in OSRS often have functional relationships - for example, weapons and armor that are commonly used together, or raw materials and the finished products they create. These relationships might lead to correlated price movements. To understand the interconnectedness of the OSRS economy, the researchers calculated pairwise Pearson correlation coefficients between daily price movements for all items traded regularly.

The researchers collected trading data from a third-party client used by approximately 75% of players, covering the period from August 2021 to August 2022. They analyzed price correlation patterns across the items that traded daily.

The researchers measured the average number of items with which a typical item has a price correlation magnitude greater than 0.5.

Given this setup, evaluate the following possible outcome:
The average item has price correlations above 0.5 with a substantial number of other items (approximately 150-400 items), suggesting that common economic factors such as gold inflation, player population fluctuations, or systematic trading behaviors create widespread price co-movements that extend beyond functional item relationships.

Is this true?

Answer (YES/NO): YES